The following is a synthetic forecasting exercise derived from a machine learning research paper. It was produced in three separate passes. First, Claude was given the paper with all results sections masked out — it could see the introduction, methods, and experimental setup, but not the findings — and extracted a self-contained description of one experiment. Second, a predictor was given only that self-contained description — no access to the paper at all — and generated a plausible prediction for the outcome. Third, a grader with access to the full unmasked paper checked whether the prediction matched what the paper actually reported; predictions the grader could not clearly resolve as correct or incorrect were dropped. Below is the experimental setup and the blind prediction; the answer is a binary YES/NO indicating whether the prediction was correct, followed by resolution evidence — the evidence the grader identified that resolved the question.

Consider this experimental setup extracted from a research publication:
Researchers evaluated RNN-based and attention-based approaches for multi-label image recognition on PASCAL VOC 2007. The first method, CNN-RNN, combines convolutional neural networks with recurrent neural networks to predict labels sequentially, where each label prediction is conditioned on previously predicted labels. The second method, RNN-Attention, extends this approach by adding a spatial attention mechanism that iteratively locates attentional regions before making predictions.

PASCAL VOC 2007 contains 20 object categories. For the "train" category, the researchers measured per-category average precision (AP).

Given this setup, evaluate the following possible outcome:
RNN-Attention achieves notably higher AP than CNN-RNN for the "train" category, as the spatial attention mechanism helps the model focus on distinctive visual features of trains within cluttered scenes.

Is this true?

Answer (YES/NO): NO